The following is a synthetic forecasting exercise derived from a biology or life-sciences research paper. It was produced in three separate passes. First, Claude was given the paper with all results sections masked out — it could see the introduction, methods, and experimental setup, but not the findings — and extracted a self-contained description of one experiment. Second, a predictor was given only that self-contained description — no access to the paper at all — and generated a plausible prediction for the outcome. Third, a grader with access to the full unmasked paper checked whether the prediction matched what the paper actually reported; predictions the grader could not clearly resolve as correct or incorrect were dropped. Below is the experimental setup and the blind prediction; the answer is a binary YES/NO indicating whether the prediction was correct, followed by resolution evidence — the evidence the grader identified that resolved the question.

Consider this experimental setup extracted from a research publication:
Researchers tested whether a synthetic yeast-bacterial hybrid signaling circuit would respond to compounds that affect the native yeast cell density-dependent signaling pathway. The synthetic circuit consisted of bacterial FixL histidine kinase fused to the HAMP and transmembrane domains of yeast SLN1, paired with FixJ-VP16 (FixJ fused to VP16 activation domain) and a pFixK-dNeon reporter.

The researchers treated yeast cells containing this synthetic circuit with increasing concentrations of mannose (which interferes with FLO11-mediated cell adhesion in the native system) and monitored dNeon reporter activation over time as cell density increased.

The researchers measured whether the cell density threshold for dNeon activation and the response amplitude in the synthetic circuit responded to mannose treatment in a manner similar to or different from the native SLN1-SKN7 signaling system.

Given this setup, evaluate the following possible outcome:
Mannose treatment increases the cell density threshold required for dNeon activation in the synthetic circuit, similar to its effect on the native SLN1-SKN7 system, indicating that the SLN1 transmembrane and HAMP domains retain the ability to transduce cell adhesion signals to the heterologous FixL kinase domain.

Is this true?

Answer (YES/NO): YES